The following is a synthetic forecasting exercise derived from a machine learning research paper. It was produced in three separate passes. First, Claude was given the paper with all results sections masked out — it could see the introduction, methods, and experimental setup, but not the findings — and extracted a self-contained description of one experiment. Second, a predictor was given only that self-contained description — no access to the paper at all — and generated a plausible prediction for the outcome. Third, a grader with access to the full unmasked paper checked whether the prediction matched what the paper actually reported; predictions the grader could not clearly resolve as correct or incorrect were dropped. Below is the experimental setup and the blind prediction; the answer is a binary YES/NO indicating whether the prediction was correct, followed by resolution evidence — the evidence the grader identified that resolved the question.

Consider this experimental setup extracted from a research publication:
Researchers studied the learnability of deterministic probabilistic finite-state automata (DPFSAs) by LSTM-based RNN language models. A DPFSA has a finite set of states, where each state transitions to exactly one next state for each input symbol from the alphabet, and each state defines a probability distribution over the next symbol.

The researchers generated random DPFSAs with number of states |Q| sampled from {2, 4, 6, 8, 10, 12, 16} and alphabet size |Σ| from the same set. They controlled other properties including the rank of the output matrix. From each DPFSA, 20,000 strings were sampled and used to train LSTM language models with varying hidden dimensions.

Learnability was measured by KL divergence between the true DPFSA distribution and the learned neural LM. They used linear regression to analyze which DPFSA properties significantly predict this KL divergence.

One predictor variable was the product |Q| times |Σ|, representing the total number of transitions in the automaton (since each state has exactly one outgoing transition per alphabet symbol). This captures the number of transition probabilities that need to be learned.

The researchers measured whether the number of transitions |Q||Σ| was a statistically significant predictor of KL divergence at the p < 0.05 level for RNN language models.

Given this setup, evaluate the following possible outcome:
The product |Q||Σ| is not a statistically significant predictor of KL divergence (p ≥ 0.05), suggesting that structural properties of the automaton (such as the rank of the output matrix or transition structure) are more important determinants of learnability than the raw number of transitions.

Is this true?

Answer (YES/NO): YES